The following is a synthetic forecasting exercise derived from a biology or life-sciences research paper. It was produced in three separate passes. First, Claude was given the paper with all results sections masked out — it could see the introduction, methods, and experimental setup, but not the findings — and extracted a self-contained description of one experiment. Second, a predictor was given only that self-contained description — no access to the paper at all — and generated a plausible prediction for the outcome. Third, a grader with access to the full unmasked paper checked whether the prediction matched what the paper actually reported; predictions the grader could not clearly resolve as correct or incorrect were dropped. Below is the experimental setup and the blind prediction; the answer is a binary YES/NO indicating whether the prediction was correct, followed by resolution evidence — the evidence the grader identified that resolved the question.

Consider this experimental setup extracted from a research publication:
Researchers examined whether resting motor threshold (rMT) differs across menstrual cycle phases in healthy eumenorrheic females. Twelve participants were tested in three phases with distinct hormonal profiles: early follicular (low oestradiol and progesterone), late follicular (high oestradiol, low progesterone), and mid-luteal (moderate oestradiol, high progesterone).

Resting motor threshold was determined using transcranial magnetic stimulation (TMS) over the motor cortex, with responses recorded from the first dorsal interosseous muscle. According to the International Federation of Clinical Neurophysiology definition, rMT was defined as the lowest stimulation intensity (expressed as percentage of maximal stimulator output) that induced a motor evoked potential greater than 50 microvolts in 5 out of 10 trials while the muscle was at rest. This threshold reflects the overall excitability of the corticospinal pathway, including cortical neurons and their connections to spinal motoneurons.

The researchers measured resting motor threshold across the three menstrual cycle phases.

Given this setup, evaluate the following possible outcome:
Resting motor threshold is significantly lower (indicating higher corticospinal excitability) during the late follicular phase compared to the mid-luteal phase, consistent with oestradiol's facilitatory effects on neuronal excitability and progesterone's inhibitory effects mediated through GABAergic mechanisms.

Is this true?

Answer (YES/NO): NO